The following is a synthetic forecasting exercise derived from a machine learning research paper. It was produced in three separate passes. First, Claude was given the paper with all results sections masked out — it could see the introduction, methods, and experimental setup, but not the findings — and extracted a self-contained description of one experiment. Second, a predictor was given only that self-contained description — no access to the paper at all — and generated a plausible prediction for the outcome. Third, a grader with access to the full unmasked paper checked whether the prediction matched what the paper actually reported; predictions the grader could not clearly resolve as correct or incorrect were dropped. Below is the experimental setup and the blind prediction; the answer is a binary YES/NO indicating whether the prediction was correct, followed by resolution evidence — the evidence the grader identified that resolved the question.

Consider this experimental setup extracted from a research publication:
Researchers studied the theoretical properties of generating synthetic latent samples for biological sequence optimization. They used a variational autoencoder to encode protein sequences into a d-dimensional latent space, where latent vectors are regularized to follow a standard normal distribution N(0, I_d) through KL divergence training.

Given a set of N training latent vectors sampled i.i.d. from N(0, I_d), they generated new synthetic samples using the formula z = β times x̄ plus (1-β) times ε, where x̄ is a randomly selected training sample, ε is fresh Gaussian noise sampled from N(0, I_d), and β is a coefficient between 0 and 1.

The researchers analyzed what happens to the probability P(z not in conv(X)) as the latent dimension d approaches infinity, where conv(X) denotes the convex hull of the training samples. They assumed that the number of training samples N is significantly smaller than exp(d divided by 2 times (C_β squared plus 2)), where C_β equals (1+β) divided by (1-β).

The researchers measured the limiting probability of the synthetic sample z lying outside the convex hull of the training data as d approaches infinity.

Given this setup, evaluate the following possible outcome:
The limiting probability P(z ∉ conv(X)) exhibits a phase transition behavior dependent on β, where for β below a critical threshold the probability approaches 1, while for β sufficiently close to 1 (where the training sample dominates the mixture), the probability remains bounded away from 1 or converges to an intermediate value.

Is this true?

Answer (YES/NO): NO